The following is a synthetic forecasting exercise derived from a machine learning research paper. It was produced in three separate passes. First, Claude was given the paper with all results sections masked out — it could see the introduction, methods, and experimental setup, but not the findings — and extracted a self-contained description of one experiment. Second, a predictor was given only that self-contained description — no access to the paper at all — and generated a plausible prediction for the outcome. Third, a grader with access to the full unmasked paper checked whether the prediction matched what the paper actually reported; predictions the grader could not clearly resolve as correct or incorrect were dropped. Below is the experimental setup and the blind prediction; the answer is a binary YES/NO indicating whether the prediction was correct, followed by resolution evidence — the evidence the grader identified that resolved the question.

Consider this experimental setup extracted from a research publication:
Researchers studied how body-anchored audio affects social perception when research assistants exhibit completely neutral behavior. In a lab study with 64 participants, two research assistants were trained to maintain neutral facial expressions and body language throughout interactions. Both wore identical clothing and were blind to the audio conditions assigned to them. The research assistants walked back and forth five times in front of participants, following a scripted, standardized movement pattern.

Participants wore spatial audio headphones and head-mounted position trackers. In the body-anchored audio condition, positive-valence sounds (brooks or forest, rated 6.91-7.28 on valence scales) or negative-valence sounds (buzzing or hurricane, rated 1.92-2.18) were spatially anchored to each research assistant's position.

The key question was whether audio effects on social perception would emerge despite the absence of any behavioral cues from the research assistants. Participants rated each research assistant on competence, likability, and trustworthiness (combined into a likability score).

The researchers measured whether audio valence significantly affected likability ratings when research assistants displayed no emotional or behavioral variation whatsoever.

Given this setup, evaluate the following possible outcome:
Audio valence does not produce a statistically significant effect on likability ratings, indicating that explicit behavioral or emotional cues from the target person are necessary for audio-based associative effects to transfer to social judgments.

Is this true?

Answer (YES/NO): NO